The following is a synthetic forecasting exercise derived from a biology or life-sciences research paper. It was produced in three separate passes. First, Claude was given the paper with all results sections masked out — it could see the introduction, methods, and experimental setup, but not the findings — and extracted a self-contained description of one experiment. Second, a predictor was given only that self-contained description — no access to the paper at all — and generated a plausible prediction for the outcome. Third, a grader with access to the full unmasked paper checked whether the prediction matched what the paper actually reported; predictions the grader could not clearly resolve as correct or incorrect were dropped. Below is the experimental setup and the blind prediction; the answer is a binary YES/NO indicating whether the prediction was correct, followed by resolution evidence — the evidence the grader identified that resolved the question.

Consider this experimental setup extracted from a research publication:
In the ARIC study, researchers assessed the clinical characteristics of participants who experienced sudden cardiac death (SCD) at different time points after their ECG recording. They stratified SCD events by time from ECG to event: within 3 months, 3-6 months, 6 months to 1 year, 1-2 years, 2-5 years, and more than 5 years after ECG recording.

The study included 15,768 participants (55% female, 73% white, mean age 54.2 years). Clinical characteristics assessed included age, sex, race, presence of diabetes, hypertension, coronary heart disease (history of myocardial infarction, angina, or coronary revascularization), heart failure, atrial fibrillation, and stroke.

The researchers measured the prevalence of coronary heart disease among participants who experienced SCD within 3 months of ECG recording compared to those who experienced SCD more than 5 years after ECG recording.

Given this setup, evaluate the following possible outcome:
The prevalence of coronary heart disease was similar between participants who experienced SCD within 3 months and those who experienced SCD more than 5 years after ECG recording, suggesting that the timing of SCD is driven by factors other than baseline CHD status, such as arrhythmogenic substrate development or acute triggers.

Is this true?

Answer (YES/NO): NO